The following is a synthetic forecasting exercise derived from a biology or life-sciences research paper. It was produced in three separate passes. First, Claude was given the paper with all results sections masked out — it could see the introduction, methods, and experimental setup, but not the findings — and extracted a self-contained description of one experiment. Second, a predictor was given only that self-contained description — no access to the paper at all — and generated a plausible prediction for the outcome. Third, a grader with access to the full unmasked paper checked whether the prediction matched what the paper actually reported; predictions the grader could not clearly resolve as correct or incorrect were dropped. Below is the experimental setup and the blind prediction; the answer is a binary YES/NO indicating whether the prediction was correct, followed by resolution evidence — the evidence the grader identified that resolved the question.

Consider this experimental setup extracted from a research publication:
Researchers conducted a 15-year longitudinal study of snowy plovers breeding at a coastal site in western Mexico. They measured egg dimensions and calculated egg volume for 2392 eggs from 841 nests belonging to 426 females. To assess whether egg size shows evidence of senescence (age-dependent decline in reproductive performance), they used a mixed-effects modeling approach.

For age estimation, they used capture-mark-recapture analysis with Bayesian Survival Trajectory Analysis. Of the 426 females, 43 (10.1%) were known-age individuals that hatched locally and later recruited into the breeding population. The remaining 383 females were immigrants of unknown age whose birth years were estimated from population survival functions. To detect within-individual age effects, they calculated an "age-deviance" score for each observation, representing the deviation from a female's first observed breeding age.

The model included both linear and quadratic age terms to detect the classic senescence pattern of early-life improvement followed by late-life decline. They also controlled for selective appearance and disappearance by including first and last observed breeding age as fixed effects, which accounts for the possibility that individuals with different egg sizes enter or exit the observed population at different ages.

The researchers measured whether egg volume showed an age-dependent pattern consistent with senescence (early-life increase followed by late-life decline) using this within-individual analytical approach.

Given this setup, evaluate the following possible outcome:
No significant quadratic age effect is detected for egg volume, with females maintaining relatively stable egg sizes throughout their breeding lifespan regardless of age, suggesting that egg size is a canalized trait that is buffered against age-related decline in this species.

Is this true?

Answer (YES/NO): NO